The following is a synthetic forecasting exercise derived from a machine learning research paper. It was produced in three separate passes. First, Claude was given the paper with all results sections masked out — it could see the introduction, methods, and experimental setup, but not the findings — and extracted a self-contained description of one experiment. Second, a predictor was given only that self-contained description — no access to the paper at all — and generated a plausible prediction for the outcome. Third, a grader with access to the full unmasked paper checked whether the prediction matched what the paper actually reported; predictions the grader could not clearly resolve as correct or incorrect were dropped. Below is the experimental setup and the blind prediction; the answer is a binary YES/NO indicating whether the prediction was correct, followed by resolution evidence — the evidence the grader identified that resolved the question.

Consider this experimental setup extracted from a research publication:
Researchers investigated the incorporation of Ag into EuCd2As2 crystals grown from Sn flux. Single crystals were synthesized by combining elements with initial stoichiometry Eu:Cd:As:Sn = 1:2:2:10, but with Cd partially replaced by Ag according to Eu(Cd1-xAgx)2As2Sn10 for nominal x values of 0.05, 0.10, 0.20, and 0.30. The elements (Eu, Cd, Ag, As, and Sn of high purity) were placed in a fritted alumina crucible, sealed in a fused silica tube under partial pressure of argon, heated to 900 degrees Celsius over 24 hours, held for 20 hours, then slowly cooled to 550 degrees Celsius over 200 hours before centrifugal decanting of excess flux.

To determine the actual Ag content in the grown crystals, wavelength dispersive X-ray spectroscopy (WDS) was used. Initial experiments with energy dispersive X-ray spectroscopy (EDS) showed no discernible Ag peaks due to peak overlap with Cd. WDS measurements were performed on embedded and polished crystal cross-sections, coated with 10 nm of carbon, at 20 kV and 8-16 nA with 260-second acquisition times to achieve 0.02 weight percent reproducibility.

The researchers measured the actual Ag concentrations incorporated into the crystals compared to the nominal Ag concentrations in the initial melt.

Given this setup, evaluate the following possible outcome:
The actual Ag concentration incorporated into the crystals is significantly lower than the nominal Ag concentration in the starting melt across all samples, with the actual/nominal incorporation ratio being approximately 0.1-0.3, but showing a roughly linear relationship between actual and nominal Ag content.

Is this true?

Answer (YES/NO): NO